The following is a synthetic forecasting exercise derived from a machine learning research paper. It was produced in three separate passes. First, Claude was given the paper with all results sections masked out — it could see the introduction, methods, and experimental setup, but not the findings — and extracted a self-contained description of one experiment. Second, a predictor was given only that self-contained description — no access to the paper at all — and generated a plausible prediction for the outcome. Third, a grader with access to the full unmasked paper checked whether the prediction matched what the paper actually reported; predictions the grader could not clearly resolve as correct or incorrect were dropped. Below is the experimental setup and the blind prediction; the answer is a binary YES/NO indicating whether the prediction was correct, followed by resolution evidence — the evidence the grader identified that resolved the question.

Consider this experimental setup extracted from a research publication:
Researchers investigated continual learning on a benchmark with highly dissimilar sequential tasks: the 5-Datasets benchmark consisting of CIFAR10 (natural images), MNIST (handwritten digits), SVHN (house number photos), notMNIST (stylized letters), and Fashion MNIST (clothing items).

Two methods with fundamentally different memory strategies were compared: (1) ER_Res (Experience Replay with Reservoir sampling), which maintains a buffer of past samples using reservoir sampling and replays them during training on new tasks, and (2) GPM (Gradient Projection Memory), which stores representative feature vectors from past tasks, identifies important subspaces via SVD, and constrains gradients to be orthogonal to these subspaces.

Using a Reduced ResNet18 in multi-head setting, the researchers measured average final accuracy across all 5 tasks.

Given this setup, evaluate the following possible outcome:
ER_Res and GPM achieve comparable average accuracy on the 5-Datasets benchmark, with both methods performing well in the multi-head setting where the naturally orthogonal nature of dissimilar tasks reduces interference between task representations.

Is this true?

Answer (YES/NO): NO